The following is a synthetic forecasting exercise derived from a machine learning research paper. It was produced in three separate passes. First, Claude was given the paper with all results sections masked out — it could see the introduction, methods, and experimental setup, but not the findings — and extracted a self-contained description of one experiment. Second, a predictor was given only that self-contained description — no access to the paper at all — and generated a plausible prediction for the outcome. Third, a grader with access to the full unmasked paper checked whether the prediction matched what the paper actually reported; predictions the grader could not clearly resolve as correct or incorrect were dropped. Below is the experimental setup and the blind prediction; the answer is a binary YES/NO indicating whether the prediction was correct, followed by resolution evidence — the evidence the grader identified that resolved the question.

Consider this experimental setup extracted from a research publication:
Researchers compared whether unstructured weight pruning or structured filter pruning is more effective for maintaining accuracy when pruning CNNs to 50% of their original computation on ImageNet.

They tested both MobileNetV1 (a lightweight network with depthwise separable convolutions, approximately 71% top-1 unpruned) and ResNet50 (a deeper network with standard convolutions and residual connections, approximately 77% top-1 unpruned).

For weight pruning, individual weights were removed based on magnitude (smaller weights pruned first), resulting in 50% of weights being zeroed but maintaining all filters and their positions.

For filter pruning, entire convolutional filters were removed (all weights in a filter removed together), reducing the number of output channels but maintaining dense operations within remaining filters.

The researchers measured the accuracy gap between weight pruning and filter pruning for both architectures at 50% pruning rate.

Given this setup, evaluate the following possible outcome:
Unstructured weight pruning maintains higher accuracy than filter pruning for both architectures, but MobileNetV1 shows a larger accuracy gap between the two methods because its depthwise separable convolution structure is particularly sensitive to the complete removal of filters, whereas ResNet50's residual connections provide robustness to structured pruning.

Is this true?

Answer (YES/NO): YES